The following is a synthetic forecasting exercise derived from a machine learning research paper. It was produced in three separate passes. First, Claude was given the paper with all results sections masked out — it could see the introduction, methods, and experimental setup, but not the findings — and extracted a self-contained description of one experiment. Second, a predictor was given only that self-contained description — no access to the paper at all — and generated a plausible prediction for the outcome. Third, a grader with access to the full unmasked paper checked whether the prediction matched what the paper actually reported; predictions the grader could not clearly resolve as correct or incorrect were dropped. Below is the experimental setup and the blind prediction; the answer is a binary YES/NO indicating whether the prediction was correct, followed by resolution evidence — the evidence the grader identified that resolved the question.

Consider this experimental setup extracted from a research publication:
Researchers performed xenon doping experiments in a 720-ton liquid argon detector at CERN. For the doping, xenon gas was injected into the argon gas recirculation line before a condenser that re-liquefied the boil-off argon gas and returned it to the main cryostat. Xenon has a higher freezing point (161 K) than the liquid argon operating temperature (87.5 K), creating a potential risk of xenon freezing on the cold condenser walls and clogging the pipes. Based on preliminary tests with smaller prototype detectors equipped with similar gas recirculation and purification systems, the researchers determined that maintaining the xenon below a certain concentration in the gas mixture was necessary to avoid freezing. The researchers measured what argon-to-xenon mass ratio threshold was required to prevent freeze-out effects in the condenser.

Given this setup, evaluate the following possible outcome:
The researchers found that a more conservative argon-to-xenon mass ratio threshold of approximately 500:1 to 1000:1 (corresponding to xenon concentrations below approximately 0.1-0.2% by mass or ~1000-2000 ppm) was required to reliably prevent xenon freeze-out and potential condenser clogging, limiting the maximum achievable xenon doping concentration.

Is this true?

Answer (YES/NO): NO